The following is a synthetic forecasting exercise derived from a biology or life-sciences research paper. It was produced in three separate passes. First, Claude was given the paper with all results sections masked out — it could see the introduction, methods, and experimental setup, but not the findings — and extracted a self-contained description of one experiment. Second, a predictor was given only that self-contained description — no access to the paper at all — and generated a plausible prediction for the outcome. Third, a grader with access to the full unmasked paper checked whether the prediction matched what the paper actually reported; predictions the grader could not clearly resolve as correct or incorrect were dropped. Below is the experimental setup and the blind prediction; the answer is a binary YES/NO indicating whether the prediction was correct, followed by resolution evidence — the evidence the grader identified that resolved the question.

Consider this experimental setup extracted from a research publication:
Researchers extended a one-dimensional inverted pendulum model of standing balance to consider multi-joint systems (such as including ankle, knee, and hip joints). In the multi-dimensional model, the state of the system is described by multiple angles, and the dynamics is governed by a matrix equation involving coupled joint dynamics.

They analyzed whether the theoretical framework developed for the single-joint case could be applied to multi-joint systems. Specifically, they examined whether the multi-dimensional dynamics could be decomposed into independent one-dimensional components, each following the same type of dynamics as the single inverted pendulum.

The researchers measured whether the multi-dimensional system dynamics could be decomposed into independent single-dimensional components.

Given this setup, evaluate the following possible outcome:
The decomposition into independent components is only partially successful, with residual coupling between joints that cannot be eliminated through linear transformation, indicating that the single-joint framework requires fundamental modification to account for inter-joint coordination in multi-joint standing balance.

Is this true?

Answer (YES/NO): NO